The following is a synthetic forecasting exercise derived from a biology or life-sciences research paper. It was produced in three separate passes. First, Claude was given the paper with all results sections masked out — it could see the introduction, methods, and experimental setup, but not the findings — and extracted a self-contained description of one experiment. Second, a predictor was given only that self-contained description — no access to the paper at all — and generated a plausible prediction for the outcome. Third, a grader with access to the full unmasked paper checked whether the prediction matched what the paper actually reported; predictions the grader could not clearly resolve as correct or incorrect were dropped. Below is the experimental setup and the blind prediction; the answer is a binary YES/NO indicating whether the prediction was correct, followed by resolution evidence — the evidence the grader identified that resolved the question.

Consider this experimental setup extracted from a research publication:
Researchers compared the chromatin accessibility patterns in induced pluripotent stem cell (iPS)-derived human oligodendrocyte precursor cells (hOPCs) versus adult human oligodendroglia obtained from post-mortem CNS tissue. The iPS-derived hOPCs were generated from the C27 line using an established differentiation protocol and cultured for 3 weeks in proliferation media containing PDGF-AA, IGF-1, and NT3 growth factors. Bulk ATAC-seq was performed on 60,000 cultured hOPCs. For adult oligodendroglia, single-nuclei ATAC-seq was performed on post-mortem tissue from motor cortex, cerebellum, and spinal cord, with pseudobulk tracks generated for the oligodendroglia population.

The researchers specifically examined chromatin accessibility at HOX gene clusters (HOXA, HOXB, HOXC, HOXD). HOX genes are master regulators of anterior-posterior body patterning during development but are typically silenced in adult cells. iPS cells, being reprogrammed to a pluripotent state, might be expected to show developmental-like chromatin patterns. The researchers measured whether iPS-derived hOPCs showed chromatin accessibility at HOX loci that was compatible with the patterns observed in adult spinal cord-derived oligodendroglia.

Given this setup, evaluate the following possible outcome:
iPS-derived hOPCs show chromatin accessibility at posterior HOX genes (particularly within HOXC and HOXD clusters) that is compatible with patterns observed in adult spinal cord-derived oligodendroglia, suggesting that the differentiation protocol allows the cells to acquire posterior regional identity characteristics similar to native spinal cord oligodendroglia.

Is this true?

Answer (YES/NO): NO